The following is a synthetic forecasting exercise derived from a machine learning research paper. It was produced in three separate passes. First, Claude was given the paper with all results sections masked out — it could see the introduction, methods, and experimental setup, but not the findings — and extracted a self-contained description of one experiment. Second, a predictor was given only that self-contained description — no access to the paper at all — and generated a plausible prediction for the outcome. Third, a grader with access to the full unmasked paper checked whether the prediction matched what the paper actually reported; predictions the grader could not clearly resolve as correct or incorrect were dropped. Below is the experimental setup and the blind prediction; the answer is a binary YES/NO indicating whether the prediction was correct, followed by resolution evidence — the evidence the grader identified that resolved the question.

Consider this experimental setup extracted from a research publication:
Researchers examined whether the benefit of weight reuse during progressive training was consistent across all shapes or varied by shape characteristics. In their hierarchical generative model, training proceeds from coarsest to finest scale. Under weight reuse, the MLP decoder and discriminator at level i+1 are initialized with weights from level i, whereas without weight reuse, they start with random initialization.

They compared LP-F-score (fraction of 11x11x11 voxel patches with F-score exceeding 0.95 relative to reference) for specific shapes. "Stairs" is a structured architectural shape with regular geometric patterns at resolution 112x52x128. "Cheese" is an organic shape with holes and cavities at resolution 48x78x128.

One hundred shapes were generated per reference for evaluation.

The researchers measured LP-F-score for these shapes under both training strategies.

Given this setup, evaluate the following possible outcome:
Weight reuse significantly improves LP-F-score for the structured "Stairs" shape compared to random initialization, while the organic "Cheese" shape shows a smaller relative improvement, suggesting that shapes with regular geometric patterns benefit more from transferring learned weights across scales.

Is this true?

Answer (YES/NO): NO